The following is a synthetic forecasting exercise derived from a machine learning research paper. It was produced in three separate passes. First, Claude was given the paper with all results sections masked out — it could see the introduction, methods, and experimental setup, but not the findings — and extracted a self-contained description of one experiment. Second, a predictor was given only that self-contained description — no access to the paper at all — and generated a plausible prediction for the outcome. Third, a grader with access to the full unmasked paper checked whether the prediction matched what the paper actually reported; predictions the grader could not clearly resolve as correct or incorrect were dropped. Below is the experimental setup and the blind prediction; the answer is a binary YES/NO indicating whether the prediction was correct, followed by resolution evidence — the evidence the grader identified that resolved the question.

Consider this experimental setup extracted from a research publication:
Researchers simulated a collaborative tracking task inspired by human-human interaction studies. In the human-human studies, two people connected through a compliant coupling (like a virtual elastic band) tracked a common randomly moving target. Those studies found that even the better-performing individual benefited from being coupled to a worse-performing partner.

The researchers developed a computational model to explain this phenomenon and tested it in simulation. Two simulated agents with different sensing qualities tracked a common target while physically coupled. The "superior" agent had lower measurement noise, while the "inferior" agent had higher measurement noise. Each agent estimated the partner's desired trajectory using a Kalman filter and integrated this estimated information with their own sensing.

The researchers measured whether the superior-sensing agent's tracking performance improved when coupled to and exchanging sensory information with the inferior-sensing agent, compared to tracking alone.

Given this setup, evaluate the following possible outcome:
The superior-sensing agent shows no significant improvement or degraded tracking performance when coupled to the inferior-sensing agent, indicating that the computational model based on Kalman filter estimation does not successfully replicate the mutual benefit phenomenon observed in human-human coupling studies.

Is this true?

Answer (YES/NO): NO